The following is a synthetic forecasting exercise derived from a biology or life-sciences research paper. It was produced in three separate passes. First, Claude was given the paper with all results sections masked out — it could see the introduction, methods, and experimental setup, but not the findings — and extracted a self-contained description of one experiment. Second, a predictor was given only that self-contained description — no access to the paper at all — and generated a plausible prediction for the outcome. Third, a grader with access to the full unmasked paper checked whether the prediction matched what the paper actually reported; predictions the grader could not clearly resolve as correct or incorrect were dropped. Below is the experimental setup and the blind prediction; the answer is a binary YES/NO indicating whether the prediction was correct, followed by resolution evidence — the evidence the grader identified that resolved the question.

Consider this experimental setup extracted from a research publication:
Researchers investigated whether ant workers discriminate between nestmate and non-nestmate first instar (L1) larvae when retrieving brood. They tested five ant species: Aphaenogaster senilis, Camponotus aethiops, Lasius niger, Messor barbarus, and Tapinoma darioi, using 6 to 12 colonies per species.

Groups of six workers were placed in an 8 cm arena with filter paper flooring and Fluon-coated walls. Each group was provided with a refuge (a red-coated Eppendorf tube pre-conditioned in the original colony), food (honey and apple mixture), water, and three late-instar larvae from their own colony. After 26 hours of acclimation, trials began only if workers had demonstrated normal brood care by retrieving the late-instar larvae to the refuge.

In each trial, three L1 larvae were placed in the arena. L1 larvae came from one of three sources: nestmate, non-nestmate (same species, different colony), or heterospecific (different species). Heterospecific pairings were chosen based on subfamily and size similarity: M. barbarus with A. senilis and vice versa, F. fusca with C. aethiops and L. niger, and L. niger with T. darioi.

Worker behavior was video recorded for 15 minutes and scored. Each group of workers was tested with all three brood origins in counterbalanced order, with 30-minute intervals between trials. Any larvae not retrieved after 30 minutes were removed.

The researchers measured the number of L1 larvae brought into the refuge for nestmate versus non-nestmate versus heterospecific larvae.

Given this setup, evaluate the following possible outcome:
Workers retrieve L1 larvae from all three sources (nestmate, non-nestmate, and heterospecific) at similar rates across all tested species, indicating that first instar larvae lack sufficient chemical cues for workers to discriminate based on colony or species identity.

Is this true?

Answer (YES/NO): NO